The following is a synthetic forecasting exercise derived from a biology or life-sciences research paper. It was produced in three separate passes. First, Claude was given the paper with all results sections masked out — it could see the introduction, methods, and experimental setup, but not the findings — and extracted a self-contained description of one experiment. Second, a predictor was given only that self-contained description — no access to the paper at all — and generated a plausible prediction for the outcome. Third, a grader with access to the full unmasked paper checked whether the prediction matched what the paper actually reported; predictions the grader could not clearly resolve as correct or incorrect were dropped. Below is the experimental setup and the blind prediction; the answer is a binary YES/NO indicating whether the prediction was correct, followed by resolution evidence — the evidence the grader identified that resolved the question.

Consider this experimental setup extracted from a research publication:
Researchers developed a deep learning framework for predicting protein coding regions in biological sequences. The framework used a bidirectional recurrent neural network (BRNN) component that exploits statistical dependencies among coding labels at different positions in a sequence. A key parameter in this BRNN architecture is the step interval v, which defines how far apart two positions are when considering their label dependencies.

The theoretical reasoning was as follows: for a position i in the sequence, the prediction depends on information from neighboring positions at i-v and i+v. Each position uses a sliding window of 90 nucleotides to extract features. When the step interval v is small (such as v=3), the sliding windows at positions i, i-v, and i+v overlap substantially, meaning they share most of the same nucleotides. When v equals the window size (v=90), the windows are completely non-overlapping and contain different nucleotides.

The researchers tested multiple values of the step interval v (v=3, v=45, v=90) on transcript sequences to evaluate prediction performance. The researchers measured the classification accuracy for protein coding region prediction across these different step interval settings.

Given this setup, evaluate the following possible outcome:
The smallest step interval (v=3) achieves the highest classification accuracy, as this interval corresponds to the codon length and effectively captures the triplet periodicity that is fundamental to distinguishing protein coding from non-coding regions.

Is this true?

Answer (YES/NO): NO